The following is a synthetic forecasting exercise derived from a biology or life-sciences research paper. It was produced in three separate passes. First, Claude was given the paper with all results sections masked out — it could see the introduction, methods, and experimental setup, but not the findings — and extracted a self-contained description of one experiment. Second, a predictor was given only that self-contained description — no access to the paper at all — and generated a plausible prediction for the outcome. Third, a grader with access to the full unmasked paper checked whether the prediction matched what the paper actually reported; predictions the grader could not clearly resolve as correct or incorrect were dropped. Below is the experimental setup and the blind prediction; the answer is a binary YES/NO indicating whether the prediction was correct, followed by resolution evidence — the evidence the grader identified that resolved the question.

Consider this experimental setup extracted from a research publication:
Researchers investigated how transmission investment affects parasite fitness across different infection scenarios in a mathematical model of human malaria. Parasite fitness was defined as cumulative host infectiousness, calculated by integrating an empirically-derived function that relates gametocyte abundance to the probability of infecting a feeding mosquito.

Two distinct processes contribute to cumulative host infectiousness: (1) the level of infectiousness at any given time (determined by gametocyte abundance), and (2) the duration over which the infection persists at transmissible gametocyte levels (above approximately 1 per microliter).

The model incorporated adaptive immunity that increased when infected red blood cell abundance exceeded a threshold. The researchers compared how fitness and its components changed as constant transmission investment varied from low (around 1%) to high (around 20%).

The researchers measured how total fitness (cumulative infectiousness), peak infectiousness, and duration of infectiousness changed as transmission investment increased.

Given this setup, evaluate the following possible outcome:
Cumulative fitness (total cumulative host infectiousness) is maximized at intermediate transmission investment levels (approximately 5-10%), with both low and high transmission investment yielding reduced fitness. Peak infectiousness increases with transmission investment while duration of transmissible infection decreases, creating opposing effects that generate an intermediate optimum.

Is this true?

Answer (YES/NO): NO